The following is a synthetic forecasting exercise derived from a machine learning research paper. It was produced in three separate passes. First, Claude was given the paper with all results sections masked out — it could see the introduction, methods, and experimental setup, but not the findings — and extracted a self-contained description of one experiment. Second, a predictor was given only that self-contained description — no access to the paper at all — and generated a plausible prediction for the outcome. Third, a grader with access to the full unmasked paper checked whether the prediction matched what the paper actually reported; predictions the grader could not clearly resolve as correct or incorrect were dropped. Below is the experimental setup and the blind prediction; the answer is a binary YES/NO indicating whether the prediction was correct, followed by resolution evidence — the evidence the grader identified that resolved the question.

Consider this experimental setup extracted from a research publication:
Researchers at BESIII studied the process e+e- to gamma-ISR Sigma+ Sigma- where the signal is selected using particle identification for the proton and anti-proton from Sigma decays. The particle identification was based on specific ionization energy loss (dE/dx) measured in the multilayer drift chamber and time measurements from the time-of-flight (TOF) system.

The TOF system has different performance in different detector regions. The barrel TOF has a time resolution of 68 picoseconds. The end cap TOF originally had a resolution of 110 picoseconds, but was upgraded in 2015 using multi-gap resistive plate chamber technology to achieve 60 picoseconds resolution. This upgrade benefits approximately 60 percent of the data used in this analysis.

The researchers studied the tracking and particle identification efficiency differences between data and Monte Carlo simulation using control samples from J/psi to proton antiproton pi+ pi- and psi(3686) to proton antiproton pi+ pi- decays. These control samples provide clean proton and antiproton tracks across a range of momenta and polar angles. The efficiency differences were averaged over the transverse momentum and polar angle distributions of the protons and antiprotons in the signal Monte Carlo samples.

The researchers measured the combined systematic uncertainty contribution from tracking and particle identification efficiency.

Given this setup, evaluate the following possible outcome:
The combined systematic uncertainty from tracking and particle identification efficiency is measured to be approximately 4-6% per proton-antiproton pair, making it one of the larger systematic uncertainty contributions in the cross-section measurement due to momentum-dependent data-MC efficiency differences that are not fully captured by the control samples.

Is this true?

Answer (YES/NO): NO